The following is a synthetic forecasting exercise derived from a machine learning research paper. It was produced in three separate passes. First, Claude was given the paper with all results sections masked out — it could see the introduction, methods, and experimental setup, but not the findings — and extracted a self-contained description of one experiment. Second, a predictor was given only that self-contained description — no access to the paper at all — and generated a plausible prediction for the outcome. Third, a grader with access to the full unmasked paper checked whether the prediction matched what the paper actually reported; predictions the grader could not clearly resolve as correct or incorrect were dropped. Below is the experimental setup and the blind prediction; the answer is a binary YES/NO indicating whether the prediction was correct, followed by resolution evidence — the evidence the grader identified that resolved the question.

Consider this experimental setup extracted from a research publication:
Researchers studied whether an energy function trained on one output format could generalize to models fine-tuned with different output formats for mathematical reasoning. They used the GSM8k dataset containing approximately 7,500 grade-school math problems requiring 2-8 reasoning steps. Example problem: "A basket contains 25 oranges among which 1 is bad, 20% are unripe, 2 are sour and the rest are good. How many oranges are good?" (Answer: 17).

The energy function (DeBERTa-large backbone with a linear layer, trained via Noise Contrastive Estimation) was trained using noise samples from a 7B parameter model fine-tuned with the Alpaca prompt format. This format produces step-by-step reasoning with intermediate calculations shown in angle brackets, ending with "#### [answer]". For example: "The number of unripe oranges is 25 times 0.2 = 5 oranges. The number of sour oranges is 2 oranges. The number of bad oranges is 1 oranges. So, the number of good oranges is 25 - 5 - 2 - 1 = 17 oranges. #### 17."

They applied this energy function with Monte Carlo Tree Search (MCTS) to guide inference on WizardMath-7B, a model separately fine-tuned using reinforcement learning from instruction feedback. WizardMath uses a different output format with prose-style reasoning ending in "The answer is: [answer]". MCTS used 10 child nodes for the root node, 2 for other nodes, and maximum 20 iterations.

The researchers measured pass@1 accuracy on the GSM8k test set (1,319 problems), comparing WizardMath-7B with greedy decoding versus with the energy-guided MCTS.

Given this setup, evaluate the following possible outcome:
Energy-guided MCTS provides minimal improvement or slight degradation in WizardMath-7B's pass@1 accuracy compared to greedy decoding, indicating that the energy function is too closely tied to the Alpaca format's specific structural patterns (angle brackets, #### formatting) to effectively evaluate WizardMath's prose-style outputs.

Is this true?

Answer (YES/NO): NO